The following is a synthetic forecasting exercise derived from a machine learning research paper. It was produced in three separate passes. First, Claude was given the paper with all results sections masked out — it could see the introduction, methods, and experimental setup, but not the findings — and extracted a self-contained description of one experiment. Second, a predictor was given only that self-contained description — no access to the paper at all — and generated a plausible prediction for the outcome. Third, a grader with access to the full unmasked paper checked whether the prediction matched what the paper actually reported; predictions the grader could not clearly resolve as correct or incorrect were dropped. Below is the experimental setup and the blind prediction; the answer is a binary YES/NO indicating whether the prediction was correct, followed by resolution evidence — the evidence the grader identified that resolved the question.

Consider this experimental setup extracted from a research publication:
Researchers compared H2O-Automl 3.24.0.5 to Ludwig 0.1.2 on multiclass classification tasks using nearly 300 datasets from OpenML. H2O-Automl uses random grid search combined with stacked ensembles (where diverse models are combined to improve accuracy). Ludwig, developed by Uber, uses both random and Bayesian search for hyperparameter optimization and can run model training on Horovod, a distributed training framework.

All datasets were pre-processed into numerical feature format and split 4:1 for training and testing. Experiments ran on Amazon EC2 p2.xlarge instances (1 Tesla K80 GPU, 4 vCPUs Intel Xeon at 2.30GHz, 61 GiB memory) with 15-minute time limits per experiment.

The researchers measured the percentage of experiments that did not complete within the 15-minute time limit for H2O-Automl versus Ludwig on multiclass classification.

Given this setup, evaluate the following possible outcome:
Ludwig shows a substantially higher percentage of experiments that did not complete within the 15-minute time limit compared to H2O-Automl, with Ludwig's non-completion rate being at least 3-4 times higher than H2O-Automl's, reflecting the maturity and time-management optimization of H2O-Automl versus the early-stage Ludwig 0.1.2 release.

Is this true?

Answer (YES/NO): NO